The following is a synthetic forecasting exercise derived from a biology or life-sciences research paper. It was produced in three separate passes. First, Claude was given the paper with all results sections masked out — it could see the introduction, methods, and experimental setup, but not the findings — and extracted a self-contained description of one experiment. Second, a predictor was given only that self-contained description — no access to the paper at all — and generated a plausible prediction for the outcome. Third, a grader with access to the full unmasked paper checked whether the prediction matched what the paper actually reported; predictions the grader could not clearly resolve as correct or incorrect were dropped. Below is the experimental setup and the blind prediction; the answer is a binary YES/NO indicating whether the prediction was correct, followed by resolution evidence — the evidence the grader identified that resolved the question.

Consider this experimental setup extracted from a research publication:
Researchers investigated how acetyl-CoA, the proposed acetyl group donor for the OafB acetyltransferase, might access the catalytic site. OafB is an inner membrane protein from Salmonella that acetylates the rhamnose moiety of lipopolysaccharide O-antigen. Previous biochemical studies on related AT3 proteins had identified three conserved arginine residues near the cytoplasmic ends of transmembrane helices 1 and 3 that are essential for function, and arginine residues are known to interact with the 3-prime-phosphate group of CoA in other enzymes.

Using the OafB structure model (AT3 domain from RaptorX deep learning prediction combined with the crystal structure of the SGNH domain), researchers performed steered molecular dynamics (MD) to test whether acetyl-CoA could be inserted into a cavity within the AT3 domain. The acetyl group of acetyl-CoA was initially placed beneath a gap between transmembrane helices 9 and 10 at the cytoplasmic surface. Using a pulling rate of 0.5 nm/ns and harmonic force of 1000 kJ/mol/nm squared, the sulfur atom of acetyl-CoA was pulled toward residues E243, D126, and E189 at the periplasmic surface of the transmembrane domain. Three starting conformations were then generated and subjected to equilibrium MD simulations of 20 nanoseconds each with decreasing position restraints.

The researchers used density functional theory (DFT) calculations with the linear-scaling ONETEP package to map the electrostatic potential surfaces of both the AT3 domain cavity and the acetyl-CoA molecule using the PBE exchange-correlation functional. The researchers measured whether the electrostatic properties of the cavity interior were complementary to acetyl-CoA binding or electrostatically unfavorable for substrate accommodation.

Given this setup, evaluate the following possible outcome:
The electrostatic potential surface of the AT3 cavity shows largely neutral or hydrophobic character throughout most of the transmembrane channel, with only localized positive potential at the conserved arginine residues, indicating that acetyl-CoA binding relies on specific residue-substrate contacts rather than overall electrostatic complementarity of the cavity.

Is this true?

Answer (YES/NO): NO